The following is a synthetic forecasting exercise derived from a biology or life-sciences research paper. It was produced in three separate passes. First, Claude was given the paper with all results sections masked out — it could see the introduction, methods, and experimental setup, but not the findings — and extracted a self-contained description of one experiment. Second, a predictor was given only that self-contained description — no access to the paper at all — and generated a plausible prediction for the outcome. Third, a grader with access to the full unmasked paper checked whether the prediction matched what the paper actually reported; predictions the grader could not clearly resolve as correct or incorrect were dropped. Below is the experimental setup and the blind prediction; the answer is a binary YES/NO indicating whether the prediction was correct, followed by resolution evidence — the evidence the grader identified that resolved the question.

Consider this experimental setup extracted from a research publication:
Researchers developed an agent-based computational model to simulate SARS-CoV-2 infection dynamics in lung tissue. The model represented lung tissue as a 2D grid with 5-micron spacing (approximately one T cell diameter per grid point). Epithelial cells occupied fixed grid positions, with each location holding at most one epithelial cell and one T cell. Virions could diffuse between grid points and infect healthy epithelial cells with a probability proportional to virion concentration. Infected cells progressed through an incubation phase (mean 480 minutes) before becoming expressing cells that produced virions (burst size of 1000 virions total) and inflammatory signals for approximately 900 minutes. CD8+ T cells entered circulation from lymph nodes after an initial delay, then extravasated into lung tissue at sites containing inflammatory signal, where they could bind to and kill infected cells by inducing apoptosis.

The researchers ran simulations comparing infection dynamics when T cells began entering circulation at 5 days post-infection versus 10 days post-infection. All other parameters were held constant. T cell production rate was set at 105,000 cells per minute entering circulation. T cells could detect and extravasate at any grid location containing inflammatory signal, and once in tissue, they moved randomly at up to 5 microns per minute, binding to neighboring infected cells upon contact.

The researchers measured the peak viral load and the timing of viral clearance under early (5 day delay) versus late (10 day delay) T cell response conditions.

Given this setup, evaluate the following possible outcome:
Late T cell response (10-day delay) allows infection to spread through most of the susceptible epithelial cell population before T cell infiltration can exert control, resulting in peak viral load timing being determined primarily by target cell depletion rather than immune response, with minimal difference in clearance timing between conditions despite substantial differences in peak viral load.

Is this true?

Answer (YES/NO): NO